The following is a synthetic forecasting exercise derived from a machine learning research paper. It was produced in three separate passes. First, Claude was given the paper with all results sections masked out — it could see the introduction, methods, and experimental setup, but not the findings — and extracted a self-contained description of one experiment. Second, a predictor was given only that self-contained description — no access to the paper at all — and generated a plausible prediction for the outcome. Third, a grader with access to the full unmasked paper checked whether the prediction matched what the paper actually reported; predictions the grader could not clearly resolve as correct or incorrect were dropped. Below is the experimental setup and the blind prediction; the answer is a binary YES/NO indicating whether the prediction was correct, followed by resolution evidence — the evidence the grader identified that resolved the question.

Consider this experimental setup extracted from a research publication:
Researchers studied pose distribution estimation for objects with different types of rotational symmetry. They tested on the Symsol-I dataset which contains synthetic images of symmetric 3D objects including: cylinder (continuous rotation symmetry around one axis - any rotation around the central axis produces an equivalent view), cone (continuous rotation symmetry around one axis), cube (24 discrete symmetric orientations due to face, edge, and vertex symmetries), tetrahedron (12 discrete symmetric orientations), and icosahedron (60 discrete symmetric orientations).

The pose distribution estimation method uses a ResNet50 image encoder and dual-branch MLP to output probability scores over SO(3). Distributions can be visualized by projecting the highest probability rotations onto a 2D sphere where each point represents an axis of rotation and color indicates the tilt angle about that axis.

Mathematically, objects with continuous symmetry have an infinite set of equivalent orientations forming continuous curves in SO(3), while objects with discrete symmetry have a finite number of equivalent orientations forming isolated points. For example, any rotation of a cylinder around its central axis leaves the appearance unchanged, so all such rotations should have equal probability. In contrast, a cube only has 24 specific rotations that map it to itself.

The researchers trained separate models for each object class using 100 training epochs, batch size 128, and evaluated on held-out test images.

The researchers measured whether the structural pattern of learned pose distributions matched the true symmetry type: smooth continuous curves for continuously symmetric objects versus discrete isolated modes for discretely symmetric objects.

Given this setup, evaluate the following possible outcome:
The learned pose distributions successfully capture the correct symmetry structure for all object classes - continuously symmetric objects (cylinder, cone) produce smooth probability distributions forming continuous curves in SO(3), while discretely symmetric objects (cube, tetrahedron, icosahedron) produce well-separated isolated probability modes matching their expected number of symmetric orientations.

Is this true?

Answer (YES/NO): YES